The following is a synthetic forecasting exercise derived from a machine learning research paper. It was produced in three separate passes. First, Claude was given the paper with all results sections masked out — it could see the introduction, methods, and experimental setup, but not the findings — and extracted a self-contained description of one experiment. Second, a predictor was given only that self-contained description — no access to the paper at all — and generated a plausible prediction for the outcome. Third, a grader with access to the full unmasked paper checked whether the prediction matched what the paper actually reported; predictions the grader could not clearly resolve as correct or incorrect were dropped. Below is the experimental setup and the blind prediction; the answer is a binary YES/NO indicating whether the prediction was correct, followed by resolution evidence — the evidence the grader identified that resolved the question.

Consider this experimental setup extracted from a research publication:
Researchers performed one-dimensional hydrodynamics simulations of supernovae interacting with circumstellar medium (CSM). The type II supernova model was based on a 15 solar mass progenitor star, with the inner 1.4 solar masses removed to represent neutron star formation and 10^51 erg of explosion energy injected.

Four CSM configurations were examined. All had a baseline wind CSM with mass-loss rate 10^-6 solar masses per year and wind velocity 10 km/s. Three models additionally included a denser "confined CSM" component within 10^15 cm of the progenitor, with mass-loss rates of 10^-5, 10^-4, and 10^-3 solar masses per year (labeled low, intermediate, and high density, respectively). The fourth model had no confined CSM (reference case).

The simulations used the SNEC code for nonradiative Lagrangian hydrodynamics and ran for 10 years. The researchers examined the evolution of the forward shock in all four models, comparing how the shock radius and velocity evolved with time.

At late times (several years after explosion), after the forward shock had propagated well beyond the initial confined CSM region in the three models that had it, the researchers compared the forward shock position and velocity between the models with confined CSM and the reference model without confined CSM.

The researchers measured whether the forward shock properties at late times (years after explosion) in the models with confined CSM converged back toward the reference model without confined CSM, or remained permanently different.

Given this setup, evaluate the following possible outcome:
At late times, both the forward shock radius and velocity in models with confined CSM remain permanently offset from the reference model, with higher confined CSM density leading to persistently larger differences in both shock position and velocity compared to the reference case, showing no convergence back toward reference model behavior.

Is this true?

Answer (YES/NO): NO